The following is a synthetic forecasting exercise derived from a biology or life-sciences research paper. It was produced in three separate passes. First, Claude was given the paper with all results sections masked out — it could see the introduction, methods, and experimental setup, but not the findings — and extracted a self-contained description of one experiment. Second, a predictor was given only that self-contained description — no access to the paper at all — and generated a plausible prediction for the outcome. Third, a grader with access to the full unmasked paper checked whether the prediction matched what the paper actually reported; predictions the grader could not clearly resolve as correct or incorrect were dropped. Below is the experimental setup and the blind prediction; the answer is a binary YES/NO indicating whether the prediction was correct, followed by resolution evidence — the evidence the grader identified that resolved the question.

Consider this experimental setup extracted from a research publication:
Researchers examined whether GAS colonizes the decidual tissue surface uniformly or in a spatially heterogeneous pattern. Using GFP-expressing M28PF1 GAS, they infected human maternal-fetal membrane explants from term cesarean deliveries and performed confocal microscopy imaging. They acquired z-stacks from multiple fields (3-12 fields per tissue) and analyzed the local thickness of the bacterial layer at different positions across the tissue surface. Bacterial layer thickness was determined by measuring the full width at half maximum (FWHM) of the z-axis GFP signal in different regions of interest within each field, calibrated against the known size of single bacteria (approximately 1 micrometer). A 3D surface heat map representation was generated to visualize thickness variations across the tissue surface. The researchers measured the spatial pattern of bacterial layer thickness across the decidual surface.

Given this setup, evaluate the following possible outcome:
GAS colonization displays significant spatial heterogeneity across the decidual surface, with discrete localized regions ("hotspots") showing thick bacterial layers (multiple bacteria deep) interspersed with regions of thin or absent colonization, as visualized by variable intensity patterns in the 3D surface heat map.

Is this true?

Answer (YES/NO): YES